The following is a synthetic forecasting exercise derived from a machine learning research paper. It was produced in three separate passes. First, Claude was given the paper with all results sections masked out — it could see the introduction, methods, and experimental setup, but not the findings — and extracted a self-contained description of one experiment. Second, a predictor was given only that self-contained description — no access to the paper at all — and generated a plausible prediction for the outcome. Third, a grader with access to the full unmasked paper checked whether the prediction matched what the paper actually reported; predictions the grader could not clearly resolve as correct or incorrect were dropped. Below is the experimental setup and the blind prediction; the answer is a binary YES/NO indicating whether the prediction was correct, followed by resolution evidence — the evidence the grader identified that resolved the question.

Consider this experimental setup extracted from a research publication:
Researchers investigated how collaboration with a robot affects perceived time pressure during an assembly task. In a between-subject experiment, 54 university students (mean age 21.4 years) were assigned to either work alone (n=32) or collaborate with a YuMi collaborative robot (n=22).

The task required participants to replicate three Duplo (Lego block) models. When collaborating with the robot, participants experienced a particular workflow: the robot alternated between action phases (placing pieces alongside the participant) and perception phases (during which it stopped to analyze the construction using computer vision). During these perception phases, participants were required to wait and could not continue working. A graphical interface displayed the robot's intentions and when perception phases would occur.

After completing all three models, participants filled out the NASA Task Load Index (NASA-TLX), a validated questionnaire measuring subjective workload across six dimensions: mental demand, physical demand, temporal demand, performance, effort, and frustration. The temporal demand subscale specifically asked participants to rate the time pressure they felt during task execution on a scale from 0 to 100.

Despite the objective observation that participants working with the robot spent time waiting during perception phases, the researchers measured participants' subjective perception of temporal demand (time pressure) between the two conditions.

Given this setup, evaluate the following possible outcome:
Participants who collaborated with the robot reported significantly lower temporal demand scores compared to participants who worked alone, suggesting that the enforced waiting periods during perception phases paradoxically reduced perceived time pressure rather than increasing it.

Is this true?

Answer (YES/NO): YES